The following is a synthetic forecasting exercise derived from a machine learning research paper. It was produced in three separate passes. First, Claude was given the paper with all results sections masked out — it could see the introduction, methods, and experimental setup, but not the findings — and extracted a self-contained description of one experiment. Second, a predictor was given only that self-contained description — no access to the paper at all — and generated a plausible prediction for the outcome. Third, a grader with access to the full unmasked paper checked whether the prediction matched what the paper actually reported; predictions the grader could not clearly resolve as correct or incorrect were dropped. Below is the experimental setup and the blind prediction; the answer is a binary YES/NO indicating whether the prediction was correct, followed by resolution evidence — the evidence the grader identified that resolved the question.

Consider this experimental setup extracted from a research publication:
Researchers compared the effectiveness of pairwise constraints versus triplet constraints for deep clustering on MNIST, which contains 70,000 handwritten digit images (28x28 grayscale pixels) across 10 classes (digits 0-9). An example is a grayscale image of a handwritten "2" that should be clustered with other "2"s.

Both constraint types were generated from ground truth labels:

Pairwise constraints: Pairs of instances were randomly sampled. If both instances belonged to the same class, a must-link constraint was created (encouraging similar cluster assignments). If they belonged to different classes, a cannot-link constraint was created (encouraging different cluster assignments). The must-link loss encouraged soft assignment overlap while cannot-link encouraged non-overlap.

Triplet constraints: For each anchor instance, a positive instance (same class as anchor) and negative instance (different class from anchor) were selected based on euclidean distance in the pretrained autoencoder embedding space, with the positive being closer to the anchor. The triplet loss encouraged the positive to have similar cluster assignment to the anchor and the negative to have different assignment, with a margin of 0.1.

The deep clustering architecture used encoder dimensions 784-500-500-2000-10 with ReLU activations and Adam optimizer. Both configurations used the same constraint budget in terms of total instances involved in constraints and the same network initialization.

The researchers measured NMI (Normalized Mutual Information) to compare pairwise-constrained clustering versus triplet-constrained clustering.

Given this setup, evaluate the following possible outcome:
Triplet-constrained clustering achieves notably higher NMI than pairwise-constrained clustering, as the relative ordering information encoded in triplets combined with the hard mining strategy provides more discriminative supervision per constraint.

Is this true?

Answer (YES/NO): NO